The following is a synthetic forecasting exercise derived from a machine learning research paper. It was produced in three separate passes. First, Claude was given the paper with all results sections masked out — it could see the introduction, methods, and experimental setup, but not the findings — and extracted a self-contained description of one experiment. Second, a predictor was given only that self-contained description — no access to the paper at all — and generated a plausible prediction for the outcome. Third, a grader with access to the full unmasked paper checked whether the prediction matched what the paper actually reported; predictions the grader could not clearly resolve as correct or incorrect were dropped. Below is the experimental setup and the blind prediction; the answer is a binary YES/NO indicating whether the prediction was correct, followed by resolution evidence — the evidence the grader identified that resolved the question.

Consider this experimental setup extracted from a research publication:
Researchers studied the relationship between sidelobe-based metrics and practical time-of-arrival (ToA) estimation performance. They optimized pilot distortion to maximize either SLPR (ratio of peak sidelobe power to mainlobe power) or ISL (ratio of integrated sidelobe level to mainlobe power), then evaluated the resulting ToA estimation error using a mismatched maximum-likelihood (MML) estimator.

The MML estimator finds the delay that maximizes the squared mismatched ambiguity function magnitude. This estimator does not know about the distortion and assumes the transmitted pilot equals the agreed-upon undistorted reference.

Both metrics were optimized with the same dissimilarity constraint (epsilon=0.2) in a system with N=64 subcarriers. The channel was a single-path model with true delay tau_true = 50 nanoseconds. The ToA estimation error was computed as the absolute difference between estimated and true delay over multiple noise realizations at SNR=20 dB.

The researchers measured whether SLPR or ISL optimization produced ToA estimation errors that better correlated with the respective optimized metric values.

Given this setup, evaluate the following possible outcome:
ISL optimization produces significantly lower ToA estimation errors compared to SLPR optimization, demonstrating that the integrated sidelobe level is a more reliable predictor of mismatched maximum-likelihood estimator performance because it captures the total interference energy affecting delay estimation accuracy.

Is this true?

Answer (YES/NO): NO